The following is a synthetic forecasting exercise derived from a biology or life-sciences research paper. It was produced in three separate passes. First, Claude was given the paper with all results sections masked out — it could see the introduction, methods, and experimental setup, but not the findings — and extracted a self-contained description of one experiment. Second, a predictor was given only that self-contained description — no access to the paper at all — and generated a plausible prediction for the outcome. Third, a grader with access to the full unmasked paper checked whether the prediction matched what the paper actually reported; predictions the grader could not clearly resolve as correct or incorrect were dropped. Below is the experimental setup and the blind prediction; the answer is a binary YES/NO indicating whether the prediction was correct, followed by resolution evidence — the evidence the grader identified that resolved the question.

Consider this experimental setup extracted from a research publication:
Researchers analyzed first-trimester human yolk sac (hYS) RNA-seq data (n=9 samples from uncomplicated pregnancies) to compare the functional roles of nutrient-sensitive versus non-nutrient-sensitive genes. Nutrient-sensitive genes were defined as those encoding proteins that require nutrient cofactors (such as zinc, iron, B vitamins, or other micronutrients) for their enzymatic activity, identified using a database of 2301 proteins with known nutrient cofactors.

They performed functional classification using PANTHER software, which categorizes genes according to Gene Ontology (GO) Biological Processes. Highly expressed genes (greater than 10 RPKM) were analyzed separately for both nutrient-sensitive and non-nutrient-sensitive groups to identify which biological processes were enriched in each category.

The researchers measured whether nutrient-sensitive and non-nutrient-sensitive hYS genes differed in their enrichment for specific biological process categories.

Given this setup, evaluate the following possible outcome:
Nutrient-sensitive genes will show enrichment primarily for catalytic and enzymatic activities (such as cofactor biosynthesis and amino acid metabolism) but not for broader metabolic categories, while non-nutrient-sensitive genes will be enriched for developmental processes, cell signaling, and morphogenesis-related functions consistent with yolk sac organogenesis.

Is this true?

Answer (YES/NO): NO